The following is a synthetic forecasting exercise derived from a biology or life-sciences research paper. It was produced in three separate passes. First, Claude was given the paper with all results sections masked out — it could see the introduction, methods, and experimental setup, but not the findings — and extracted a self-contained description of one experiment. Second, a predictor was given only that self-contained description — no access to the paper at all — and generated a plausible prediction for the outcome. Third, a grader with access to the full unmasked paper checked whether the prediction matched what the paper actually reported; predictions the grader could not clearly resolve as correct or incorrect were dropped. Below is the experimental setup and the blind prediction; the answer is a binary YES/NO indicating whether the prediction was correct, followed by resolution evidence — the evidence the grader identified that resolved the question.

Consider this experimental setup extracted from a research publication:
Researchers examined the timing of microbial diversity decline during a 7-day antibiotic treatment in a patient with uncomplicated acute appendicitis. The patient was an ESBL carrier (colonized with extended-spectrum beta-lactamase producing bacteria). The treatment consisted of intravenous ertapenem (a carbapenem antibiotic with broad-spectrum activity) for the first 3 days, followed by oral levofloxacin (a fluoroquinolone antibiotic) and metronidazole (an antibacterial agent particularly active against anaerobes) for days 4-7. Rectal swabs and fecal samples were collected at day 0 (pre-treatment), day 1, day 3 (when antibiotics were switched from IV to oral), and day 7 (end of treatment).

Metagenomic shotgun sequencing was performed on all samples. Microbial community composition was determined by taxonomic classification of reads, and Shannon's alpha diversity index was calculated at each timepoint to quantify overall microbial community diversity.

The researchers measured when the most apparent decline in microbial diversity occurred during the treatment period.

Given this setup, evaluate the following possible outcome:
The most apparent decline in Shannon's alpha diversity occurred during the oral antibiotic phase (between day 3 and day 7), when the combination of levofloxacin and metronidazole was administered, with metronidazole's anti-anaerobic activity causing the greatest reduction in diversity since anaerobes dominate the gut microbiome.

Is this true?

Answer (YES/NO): YES